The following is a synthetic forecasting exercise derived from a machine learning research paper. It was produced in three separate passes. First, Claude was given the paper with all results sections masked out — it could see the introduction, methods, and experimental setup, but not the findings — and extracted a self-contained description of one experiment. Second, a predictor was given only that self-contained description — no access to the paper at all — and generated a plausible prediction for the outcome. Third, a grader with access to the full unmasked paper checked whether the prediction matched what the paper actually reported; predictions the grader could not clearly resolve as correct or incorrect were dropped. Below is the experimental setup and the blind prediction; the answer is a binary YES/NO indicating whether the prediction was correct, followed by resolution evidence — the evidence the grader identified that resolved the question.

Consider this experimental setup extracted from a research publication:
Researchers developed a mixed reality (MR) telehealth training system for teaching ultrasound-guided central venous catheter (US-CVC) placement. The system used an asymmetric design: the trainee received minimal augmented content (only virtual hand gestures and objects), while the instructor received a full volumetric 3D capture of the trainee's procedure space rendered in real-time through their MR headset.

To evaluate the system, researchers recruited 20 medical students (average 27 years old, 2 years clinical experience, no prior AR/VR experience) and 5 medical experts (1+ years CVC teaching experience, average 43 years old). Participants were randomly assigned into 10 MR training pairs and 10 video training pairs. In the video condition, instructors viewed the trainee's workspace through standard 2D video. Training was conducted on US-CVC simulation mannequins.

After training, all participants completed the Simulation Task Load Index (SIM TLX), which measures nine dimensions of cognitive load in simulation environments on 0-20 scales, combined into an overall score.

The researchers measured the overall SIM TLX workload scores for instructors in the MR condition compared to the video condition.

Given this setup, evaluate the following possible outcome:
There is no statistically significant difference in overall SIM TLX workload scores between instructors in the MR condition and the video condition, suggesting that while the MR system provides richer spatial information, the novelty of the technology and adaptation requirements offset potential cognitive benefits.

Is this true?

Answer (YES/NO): YES